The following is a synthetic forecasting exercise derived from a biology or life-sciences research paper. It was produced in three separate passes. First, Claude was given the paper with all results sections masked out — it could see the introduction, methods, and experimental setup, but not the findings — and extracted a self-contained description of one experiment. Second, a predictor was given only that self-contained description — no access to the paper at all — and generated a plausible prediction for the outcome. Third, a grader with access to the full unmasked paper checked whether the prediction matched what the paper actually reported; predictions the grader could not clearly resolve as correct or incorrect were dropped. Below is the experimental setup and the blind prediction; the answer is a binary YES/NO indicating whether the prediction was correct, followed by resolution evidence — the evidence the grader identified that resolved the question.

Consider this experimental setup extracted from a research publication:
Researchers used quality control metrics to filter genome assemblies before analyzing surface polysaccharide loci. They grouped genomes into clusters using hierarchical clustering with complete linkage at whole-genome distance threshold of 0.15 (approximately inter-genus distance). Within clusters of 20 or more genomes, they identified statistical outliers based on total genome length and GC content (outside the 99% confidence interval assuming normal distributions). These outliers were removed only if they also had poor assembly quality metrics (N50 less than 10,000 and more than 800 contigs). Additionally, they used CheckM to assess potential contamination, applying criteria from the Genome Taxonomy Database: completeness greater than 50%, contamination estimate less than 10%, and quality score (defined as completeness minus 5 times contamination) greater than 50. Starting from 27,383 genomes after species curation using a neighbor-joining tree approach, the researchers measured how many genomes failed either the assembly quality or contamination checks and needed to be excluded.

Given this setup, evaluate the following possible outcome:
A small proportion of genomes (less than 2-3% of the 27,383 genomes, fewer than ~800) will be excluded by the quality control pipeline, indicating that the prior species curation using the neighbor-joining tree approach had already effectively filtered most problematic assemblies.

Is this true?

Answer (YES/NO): YES